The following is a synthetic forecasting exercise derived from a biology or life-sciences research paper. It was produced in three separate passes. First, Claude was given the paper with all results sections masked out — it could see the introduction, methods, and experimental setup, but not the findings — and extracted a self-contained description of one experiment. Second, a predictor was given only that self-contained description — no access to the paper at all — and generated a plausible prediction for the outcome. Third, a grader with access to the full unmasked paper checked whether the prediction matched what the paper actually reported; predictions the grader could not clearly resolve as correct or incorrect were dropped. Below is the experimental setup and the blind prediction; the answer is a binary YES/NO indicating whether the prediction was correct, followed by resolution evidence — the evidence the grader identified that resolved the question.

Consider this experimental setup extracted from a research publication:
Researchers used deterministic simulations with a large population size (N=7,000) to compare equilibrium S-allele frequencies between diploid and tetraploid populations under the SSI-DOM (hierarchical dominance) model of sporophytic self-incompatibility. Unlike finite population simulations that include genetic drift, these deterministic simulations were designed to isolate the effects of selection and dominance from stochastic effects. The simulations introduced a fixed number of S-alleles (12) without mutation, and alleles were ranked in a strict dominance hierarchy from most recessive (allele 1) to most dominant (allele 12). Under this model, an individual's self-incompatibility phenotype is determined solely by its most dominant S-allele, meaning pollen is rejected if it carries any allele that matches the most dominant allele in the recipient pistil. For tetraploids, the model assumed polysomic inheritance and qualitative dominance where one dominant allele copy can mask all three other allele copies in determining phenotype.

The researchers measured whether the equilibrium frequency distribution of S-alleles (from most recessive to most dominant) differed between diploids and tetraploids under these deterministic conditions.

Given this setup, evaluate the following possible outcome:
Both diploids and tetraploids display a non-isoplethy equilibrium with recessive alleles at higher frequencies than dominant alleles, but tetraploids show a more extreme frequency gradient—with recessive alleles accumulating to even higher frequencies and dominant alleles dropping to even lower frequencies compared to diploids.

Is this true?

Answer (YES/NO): YES